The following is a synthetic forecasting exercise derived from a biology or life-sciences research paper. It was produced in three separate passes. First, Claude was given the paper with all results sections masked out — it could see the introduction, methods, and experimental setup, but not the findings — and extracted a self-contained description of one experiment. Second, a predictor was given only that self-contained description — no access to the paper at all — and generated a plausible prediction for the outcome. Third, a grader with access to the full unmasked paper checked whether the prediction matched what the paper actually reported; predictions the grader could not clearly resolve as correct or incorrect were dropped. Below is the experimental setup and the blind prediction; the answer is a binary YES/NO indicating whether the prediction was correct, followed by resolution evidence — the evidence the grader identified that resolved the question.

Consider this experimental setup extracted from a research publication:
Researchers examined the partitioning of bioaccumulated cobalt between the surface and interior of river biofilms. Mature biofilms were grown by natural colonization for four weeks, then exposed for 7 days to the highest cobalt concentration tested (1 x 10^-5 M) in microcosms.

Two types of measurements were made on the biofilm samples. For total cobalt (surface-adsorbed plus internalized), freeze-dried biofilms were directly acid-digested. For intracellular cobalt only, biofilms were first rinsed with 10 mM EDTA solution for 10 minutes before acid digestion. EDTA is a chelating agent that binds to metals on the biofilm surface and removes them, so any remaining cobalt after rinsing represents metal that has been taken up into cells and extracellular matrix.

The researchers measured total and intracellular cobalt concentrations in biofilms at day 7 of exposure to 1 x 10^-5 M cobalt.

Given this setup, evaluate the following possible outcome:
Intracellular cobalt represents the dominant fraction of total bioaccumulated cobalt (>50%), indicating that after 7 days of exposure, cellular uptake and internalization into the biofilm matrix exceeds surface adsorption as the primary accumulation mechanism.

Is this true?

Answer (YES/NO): YES